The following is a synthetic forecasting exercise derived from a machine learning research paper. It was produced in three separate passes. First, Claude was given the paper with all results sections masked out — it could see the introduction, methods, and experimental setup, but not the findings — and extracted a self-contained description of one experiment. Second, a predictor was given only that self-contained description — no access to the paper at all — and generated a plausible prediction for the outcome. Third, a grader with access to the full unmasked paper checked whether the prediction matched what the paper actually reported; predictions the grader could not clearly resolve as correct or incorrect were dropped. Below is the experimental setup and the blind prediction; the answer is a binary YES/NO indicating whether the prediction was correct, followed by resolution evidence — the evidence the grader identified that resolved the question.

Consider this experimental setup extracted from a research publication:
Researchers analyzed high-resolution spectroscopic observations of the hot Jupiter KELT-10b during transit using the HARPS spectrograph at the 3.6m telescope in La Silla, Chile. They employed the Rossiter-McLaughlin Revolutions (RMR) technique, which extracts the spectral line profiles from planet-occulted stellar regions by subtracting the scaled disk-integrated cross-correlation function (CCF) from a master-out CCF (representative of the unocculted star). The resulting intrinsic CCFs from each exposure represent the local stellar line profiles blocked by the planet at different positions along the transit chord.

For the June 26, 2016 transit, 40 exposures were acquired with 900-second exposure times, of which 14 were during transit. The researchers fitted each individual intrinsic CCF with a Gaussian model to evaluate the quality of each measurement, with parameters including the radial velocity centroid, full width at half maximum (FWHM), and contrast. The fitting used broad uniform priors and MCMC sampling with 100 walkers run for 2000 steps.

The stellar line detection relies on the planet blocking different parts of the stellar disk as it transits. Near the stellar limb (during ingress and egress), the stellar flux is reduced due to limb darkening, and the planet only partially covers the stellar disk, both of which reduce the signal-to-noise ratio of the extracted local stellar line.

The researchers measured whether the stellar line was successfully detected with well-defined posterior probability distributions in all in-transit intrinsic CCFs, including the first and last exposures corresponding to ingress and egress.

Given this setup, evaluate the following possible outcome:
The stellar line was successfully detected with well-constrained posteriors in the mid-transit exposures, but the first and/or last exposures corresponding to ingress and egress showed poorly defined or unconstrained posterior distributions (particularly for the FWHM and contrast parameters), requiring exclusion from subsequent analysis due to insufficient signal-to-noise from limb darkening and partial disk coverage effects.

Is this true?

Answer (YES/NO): YES